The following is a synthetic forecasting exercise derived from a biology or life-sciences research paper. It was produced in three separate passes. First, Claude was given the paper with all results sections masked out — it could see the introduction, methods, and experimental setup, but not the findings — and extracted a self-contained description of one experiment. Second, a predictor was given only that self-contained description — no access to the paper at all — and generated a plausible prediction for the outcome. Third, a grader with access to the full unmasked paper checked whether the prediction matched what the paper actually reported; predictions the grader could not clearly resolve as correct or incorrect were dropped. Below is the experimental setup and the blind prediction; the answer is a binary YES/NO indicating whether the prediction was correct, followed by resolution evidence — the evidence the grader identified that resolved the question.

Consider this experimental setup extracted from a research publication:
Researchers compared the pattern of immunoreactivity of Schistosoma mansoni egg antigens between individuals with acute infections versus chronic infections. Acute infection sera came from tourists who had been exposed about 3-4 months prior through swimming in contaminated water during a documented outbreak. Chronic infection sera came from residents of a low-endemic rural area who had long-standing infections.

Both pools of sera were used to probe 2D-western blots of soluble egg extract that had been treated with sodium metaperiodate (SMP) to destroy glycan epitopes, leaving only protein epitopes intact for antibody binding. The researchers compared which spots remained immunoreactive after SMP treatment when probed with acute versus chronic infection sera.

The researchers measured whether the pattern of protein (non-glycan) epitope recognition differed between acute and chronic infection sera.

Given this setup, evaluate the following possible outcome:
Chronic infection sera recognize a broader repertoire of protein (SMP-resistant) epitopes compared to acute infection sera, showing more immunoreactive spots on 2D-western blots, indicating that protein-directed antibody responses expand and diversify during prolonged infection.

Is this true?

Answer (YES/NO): NO